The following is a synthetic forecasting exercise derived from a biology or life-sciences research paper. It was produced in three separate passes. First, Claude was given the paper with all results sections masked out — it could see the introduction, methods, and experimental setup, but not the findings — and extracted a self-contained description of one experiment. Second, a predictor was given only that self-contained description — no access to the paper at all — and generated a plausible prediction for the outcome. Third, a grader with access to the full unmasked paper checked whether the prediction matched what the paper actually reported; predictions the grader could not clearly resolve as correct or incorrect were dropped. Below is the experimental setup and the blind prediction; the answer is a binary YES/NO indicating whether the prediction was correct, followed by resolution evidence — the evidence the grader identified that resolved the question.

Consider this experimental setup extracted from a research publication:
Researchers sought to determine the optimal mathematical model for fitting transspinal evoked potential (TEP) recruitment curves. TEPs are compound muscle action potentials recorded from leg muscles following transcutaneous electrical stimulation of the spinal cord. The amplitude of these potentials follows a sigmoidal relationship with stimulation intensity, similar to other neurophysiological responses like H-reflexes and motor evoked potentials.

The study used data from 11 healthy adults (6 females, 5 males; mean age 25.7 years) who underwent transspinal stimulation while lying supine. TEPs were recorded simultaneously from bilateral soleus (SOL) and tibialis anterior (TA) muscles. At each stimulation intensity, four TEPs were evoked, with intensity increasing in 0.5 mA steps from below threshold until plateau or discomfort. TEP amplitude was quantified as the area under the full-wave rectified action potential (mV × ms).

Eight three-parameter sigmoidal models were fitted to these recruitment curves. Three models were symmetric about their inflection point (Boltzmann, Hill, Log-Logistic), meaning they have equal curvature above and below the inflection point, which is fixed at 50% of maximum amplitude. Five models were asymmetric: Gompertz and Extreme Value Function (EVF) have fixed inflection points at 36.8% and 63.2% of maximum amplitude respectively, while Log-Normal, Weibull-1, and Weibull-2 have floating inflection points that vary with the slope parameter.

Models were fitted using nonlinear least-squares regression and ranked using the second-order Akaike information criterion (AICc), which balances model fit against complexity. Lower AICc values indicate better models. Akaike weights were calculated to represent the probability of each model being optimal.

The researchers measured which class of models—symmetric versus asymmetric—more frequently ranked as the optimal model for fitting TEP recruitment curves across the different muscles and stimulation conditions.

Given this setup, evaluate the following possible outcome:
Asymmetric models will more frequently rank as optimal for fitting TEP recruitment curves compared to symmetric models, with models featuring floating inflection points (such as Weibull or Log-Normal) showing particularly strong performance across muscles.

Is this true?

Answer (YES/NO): NO